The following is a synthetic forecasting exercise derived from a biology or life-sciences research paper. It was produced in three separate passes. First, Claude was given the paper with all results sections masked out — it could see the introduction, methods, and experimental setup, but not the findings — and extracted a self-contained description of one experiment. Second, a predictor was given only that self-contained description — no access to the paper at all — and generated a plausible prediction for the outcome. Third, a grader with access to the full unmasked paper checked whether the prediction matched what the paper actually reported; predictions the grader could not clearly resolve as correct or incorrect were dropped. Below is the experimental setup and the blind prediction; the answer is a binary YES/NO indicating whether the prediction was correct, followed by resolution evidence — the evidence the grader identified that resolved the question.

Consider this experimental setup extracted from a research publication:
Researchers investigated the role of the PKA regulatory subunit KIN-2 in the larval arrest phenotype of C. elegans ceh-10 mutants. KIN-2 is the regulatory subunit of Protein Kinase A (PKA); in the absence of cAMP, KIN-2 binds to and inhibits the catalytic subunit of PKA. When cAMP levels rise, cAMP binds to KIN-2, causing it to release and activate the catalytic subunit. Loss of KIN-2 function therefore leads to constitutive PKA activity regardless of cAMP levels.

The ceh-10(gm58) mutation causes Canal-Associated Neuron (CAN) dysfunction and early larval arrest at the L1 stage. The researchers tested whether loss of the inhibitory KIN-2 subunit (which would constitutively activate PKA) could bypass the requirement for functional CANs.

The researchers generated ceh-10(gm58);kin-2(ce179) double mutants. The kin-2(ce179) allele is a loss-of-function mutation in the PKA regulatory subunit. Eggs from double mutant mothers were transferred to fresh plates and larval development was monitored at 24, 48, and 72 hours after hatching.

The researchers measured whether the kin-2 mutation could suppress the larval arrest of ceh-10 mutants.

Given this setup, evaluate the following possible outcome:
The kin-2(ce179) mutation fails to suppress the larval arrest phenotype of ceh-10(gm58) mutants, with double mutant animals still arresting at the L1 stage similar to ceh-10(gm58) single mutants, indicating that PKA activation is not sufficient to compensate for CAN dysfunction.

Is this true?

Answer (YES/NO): NO